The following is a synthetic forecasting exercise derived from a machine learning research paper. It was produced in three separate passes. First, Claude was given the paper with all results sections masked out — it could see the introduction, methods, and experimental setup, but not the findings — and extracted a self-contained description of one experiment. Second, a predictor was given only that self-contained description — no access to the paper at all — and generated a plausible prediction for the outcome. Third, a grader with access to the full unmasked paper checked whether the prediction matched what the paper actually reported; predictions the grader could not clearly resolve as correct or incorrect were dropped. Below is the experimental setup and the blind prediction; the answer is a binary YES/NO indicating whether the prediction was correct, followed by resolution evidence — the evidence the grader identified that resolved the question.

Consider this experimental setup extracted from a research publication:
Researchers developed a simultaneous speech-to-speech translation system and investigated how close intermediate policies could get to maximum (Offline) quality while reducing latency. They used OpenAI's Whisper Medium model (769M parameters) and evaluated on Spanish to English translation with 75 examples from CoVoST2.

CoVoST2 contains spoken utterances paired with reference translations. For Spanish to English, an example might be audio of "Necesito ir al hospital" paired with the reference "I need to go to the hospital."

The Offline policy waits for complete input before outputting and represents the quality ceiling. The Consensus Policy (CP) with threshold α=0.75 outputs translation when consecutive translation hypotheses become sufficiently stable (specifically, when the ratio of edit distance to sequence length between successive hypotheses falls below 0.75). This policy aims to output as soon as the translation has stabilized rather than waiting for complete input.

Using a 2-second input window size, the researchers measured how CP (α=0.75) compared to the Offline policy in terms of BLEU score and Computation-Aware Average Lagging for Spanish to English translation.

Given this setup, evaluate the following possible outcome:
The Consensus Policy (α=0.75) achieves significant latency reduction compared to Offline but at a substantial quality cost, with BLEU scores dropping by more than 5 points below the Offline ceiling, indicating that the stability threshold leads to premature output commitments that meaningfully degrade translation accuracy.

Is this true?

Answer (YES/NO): NO